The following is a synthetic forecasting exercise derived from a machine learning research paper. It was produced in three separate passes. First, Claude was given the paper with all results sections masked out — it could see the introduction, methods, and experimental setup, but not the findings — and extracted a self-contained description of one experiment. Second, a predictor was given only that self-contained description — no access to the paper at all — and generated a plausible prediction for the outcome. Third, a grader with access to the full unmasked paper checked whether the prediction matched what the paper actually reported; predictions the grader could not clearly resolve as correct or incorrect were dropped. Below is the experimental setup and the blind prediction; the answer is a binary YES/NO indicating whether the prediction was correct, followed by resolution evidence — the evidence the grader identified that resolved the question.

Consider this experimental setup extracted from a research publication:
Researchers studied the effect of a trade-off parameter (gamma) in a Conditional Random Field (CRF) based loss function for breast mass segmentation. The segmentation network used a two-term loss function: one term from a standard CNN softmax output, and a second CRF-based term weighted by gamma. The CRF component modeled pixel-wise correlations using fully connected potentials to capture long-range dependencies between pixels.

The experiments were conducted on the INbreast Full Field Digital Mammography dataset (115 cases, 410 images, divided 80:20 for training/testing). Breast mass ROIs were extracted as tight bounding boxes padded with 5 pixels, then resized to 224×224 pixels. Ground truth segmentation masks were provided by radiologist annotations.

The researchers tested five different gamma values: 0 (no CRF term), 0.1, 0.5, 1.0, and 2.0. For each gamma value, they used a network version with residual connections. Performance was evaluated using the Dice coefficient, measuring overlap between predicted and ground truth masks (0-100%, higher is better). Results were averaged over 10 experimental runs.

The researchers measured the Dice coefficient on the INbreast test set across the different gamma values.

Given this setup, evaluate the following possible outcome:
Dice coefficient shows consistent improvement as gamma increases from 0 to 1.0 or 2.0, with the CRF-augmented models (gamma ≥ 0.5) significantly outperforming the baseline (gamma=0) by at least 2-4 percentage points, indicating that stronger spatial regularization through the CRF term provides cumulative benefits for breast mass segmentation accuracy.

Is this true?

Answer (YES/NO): NO